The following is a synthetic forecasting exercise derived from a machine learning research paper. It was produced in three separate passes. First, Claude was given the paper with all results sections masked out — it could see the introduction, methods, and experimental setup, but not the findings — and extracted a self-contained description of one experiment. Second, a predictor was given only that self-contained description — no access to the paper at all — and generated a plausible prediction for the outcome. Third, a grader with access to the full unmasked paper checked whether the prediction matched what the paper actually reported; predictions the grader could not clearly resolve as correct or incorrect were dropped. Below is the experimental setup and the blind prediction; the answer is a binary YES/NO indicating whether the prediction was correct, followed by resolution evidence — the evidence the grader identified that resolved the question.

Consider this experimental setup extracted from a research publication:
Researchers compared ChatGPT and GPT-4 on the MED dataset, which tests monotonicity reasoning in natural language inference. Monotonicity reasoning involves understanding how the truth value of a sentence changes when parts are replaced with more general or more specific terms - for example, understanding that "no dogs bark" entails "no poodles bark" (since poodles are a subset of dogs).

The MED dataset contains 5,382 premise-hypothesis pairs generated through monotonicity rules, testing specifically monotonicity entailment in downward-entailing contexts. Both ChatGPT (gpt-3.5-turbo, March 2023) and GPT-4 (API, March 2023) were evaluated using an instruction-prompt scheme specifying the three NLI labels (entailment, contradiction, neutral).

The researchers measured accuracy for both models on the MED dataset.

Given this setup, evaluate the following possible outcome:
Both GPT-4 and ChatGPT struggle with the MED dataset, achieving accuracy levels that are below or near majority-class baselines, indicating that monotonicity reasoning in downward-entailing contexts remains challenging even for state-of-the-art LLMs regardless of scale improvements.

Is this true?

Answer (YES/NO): NO